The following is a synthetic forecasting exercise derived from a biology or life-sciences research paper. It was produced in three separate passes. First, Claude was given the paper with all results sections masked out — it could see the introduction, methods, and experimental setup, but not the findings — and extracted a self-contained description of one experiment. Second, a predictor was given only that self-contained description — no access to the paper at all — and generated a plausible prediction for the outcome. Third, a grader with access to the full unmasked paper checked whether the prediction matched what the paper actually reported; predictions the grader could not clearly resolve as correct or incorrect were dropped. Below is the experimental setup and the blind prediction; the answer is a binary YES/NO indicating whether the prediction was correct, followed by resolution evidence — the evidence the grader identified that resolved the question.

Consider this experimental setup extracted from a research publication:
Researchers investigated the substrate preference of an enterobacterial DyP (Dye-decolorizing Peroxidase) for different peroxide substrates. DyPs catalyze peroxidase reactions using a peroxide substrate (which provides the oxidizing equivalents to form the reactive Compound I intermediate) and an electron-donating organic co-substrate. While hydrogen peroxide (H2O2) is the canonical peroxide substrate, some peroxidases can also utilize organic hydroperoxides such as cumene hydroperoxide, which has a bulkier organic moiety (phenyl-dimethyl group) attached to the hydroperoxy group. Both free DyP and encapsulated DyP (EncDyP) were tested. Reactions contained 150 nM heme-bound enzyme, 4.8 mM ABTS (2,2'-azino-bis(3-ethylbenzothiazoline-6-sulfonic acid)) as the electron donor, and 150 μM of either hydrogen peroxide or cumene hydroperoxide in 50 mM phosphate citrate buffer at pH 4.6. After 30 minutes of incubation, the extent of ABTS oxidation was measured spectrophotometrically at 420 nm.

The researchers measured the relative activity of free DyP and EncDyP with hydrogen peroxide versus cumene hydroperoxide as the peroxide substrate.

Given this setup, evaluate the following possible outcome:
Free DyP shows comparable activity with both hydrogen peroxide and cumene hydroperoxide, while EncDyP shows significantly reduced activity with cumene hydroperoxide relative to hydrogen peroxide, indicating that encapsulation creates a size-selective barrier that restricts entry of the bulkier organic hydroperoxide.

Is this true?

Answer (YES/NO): NO